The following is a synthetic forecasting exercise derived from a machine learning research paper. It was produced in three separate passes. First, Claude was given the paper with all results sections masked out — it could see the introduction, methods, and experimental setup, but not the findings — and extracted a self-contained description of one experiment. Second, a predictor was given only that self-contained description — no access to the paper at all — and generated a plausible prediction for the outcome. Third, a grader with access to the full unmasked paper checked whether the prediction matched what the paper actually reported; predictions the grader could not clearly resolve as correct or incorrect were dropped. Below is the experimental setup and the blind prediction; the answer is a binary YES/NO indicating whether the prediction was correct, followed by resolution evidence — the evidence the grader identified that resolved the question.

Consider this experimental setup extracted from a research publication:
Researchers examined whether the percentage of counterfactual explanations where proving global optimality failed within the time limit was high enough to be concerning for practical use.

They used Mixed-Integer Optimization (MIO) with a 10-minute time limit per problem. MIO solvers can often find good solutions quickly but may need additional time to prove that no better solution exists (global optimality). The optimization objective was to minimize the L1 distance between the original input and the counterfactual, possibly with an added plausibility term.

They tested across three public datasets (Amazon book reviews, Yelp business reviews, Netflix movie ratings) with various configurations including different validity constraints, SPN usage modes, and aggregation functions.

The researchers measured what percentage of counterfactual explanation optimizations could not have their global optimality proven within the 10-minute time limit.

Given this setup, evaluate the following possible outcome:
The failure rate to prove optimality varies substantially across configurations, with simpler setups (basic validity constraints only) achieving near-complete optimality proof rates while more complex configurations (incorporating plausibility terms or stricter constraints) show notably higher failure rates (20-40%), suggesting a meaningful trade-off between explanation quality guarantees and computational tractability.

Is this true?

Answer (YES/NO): NO